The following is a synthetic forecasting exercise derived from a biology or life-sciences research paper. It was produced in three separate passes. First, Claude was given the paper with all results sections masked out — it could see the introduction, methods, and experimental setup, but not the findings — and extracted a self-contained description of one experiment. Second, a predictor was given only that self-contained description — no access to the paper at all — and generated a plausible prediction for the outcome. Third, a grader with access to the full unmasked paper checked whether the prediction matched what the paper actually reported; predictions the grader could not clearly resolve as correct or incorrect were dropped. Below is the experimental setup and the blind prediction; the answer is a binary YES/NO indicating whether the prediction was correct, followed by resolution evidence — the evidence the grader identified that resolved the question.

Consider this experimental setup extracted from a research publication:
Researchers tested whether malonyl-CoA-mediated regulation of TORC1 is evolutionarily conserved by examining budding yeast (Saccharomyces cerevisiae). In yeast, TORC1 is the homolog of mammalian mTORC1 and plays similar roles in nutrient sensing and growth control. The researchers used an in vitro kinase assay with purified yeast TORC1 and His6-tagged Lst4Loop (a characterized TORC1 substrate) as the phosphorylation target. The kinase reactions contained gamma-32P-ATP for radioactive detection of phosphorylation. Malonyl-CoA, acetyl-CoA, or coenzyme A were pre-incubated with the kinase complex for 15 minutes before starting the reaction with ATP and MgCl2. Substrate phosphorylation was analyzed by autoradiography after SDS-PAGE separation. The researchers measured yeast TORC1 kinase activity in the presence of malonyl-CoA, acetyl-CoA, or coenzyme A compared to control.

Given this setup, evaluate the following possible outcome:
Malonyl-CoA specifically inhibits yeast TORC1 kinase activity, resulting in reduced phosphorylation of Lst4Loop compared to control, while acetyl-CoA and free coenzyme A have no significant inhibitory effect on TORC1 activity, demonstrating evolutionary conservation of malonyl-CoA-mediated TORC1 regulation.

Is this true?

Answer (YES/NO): NO